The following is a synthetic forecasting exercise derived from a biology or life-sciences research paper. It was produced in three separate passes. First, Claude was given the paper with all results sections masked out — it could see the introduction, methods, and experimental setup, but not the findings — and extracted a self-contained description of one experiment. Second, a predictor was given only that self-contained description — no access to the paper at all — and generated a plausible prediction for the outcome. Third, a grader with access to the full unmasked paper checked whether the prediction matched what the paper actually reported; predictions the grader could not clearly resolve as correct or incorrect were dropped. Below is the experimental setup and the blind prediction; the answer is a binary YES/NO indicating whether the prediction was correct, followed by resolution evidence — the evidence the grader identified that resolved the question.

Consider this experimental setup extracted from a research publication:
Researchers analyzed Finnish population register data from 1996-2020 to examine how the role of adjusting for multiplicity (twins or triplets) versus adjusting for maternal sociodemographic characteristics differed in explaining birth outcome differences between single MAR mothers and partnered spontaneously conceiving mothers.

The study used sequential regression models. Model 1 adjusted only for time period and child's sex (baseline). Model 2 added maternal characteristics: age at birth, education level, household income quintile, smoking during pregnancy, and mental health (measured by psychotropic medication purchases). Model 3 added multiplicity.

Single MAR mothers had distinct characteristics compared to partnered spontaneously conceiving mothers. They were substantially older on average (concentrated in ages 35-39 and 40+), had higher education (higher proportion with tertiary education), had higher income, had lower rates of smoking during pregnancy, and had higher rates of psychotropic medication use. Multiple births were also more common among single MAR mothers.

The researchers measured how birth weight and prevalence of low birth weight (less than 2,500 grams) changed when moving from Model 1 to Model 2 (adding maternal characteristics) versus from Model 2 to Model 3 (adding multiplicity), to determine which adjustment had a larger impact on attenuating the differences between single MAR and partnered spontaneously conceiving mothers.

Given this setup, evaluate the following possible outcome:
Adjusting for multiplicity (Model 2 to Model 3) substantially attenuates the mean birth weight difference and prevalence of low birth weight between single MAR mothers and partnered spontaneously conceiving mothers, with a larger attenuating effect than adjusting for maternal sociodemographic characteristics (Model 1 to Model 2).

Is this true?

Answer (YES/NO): YES